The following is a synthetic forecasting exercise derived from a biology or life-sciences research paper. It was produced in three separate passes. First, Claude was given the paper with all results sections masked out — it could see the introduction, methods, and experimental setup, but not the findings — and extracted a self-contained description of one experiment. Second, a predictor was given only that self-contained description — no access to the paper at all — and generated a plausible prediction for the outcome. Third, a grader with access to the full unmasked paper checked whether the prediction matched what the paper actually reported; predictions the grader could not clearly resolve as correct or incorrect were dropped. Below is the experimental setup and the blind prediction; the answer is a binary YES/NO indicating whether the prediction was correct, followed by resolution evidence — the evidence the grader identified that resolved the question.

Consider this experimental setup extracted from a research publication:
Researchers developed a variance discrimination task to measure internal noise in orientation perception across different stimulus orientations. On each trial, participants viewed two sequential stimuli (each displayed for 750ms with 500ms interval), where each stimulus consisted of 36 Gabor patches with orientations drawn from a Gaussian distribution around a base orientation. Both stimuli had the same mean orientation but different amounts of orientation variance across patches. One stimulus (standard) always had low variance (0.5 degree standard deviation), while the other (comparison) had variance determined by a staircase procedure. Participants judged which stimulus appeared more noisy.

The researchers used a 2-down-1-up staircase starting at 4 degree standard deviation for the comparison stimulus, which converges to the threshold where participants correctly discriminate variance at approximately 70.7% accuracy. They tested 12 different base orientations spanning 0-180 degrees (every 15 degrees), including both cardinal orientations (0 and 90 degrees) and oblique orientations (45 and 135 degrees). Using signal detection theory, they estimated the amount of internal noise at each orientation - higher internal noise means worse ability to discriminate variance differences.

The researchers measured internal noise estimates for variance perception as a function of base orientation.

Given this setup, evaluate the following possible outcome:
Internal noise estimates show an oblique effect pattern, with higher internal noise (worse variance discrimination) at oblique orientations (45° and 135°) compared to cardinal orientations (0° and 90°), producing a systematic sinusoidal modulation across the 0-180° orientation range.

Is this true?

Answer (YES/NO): YES